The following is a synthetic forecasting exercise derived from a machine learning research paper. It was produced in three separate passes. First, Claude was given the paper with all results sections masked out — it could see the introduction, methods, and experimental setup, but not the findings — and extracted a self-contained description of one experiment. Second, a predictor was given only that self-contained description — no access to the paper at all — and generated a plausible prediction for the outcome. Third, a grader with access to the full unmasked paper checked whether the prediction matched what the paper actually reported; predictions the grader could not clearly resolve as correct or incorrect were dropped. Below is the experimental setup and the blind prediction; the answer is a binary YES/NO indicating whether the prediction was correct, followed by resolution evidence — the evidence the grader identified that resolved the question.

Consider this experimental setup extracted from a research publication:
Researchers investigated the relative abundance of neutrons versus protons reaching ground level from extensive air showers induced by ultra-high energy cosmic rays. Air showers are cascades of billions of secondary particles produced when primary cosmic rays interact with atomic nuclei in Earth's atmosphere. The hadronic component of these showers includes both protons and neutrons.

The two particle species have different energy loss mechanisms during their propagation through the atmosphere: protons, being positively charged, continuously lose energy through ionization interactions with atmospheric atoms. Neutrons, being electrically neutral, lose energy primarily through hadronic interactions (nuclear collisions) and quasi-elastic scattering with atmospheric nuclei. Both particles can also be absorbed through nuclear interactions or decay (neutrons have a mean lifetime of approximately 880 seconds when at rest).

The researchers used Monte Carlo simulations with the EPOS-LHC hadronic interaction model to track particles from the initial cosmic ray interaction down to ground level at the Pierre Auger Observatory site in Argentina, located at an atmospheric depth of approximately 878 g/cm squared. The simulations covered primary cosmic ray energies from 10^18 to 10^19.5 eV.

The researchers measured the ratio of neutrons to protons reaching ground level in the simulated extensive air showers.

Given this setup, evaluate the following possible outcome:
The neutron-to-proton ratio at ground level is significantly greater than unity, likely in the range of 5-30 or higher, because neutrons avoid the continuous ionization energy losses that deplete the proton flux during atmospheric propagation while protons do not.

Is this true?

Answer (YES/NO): YES